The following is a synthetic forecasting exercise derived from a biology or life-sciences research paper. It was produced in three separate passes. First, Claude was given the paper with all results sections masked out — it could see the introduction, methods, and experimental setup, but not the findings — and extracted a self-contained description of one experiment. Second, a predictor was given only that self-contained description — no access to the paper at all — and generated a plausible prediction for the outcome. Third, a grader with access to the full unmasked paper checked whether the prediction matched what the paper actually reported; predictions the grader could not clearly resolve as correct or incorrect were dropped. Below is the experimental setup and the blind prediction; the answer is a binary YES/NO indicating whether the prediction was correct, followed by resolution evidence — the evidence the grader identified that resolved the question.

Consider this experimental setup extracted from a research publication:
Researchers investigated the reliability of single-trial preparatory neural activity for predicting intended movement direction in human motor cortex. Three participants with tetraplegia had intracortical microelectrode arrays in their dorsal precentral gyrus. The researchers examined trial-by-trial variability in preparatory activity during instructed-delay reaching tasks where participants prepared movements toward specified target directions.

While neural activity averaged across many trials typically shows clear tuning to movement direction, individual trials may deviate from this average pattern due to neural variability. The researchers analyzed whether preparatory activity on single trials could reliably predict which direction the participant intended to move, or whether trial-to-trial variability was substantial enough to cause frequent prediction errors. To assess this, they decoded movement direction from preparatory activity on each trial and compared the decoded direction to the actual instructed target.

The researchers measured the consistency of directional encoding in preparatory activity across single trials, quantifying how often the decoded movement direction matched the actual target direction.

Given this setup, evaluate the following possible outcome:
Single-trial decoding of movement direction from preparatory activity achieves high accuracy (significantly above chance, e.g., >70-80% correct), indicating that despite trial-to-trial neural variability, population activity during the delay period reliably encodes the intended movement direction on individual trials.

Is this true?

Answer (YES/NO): NO